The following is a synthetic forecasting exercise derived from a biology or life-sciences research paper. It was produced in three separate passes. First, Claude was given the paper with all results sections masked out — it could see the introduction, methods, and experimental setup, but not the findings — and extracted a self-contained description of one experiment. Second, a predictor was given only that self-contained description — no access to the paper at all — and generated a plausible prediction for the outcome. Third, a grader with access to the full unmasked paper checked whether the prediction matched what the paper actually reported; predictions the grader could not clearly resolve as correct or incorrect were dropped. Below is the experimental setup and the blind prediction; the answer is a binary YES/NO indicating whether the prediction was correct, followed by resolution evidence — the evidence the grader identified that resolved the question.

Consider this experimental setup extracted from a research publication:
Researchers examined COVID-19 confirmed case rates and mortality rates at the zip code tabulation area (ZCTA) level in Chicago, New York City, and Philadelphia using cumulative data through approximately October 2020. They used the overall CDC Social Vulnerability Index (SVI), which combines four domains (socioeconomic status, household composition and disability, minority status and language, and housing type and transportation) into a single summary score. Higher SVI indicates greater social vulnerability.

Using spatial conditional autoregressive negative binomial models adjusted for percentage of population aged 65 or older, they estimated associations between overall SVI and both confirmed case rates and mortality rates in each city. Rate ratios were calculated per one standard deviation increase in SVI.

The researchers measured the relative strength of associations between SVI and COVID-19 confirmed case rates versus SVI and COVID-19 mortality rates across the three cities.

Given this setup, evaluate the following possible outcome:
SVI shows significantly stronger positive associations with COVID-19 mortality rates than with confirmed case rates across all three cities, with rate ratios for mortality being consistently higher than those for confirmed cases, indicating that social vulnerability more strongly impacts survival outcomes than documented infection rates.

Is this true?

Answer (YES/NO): NO